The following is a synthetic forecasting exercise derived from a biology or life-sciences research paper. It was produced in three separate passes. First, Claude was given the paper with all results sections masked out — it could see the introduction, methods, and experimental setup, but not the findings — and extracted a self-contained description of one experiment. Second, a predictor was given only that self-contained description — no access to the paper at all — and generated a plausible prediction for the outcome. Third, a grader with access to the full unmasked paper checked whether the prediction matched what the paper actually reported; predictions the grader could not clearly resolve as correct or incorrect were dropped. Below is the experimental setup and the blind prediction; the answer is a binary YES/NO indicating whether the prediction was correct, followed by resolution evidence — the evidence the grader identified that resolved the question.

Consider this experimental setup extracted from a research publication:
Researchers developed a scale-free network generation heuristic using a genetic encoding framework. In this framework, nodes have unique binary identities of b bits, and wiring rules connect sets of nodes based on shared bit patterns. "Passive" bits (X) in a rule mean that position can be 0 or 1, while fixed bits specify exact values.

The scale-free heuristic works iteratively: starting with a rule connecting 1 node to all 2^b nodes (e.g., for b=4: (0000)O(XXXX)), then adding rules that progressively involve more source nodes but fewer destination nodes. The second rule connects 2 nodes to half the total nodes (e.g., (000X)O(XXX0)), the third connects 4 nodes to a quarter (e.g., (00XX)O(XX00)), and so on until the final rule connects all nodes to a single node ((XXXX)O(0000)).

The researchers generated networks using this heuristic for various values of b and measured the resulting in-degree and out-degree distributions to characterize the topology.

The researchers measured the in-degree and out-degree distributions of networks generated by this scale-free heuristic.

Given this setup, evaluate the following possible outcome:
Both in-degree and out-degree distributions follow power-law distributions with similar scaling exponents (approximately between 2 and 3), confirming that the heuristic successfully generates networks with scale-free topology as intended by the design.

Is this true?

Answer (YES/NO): NO